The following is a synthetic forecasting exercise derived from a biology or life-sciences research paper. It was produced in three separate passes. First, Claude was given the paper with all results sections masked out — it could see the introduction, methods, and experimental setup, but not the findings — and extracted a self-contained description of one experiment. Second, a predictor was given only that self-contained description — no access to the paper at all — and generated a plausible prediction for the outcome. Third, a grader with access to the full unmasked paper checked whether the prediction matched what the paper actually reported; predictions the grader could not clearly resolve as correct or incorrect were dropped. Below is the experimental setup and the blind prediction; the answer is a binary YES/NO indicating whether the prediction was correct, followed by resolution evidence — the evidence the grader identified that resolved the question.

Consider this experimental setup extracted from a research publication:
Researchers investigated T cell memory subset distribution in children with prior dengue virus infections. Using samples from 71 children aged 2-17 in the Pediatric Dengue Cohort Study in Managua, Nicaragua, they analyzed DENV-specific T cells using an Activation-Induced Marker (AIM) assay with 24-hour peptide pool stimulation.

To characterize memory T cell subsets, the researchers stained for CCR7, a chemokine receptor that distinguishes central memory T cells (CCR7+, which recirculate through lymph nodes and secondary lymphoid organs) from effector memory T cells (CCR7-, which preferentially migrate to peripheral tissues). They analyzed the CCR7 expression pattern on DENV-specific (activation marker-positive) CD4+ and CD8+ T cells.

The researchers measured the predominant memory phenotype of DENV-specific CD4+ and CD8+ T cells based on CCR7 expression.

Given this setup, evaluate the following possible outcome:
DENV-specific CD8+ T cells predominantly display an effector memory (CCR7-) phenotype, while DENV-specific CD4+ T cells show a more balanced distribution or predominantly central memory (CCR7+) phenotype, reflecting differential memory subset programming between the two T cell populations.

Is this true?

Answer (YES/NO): NO